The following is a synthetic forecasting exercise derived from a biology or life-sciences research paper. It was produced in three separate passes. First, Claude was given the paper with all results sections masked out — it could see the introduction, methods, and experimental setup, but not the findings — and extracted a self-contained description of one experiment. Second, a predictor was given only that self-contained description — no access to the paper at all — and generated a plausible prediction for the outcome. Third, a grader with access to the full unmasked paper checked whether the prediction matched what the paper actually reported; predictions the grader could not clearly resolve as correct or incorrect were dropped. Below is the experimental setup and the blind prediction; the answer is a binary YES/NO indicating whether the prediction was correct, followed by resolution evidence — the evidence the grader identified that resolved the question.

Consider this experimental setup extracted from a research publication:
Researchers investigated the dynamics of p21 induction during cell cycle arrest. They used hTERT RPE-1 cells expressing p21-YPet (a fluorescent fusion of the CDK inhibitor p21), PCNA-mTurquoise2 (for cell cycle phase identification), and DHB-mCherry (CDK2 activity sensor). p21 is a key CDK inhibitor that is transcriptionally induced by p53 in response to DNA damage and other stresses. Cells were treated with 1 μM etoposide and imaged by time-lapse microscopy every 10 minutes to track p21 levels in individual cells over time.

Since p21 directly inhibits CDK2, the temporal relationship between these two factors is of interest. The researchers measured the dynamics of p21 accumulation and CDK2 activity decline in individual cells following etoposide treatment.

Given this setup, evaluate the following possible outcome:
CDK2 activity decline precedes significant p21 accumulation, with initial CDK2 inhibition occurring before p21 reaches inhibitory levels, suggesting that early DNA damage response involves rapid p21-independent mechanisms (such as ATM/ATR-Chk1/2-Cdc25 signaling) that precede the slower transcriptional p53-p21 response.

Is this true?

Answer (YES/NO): NO